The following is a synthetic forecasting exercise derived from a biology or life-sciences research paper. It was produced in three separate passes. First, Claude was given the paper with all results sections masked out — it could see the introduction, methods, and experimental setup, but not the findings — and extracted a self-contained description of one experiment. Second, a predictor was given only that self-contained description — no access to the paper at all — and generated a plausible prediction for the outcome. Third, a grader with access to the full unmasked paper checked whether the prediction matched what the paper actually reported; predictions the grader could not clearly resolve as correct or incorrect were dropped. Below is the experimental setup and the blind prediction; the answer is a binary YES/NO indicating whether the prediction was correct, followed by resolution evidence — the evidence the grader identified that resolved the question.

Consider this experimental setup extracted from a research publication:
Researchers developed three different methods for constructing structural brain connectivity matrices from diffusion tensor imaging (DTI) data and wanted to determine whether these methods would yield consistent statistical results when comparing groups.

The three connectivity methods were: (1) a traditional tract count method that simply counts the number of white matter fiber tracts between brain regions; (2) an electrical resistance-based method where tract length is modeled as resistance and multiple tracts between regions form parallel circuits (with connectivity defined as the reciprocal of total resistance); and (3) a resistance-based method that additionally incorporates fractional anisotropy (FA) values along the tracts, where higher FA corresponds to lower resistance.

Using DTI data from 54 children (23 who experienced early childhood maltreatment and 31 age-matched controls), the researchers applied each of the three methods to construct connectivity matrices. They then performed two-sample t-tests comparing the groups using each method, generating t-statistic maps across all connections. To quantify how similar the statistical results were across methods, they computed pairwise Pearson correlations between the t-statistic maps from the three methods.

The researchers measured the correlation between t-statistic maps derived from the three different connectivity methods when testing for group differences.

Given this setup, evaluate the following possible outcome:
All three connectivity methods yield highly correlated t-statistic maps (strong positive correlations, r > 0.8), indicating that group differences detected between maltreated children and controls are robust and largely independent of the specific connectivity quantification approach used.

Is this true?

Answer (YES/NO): YES